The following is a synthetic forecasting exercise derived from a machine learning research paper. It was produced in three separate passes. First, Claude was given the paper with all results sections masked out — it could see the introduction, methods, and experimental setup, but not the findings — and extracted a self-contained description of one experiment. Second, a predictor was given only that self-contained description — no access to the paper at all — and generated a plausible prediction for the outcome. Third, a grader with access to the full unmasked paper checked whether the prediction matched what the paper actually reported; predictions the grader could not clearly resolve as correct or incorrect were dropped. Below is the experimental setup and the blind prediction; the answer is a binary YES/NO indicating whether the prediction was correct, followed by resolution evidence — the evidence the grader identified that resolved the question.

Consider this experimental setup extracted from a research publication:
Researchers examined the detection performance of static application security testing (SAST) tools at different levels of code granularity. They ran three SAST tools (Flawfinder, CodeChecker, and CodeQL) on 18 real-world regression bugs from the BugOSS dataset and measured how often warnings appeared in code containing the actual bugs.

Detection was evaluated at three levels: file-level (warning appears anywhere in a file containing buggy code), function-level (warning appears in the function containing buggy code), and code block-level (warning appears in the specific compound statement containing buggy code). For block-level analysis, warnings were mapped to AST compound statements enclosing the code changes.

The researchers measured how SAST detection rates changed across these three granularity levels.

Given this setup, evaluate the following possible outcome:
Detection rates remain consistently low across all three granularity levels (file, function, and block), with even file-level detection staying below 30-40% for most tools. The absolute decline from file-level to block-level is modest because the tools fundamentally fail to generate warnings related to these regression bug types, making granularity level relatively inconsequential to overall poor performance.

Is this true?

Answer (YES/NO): NO